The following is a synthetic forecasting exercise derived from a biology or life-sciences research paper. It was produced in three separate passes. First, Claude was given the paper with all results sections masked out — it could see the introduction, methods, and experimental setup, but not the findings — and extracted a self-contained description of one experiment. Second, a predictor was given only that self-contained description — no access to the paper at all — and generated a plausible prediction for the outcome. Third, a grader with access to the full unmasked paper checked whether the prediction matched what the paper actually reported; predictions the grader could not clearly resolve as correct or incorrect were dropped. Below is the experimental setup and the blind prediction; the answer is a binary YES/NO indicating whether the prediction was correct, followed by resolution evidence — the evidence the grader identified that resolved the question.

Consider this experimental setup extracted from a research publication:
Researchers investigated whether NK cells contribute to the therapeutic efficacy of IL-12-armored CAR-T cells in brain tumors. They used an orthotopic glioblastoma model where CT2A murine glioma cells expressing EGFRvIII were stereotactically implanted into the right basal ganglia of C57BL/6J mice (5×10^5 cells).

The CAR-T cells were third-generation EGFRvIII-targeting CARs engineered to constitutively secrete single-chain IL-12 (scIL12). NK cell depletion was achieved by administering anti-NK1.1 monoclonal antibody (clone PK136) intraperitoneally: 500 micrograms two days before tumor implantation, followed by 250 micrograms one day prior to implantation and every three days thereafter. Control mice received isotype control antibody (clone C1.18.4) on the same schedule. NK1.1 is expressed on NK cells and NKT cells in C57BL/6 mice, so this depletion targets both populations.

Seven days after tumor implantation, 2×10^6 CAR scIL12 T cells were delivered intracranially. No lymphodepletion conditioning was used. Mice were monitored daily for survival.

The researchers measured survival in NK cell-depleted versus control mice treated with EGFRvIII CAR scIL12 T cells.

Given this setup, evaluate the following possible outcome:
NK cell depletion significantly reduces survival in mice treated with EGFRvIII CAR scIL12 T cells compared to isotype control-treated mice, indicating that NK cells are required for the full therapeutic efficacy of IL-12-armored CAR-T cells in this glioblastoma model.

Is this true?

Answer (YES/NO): NO